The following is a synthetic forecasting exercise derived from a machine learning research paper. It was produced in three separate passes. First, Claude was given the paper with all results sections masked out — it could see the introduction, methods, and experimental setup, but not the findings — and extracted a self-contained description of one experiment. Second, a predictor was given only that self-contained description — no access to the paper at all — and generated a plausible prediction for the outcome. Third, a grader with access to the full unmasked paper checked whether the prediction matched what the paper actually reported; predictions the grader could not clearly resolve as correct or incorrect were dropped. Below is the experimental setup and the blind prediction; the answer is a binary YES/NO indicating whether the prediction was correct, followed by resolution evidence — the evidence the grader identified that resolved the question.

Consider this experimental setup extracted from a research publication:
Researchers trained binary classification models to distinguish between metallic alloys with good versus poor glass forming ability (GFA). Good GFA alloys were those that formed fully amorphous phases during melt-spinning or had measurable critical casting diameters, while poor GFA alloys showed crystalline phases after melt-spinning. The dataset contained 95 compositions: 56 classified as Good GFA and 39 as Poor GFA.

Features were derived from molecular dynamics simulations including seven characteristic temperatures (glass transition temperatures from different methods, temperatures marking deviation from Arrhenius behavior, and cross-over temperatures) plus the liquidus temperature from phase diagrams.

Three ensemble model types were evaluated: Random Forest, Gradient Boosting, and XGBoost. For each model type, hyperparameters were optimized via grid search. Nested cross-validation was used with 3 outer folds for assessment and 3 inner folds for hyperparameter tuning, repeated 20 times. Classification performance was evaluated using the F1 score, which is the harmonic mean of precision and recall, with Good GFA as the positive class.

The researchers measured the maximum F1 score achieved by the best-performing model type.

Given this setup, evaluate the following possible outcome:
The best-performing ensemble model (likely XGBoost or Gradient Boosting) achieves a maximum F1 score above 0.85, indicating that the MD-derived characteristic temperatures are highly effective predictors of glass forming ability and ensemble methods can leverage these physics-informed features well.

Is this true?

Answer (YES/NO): NO